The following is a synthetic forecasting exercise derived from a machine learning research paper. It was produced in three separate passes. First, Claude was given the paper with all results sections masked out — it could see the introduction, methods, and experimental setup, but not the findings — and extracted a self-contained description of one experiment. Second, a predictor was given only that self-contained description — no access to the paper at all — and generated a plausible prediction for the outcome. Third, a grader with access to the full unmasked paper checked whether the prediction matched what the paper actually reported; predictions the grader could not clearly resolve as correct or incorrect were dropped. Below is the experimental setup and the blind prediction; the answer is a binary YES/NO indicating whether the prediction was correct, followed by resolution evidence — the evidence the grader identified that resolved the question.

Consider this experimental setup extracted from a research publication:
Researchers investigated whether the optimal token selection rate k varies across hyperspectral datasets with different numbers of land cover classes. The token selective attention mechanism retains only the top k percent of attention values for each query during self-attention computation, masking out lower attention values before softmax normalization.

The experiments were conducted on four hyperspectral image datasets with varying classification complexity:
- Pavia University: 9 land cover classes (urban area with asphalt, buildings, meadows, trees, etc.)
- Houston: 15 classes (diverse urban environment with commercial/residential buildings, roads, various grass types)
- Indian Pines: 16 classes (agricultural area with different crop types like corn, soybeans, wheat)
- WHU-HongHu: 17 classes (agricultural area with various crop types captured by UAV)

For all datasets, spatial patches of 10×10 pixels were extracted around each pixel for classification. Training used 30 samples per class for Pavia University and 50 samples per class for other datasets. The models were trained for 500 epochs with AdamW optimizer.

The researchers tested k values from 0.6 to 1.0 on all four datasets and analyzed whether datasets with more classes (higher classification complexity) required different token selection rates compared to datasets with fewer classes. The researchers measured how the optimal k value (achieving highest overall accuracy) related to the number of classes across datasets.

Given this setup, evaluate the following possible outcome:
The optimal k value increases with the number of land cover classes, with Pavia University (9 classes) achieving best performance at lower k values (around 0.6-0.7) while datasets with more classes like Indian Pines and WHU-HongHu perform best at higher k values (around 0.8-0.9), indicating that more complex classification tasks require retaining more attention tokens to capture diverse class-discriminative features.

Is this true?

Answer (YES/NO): NO